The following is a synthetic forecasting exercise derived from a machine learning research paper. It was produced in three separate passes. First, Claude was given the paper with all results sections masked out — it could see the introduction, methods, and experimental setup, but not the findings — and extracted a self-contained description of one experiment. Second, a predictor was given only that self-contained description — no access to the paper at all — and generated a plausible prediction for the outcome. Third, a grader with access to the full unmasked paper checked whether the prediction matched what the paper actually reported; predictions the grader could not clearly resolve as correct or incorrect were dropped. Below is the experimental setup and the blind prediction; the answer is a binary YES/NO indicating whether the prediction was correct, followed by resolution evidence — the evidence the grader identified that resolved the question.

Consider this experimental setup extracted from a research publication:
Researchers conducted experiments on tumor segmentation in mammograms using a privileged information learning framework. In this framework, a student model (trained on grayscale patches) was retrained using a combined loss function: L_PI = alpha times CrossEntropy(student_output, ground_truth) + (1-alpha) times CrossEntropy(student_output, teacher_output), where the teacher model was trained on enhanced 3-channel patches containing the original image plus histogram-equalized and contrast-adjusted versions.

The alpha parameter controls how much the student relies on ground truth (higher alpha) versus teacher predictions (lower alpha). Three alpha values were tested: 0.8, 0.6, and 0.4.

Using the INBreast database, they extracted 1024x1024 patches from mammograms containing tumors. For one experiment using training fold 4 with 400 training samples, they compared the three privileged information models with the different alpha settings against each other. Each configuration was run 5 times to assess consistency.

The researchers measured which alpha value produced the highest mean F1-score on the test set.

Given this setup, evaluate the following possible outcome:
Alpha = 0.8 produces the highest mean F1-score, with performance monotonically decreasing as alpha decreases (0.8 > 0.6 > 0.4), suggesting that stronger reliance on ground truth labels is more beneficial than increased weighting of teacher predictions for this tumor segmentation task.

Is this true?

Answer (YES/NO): NO